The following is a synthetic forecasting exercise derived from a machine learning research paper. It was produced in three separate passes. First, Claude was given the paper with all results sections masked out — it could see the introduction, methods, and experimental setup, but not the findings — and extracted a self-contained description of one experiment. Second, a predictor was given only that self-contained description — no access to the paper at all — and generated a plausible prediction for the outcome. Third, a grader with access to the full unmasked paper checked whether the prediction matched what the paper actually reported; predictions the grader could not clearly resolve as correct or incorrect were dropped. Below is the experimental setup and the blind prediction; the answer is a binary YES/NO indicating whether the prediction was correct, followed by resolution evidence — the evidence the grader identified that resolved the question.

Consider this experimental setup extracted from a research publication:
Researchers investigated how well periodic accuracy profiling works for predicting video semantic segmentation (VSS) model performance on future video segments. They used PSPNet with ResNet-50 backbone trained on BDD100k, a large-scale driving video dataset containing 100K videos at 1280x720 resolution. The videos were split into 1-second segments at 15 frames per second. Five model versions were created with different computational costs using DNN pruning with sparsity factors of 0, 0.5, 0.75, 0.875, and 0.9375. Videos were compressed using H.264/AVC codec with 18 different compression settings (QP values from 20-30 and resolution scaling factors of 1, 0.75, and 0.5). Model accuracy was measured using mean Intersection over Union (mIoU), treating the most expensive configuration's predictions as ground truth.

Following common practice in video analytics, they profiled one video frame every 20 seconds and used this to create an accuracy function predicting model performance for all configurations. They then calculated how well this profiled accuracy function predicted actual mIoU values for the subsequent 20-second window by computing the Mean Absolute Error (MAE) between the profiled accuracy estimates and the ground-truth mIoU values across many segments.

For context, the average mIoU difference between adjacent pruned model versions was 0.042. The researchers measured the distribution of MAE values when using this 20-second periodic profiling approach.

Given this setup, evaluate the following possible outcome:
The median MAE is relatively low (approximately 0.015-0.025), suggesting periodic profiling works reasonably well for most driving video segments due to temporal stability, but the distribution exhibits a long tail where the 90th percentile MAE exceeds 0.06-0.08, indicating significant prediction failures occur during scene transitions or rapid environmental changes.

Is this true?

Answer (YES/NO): NO